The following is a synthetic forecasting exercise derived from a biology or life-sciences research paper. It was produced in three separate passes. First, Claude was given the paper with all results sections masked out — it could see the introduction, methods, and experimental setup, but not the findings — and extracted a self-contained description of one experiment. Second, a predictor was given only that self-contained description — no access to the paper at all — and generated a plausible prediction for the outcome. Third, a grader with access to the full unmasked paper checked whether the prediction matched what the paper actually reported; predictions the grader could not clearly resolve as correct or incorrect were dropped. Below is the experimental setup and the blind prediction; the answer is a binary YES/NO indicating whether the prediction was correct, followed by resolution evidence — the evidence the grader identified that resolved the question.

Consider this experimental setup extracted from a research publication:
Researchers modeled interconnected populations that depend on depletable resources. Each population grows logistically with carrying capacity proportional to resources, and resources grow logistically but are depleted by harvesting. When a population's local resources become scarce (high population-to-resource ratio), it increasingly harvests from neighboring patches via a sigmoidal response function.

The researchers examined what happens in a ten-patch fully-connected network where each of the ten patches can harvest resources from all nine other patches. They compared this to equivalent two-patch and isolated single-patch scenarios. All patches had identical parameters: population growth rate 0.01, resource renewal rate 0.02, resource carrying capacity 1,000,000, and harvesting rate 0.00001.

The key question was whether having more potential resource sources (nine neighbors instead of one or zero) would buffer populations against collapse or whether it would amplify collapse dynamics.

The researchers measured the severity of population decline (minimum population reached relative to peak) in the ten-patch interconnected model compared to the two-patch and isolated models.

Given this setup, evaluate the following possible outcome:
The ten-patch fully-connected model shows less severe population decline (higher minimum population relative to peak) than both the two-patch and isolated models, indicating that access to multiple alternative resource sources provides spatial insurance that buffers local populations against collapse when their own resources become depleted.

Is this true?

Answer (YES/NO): NO